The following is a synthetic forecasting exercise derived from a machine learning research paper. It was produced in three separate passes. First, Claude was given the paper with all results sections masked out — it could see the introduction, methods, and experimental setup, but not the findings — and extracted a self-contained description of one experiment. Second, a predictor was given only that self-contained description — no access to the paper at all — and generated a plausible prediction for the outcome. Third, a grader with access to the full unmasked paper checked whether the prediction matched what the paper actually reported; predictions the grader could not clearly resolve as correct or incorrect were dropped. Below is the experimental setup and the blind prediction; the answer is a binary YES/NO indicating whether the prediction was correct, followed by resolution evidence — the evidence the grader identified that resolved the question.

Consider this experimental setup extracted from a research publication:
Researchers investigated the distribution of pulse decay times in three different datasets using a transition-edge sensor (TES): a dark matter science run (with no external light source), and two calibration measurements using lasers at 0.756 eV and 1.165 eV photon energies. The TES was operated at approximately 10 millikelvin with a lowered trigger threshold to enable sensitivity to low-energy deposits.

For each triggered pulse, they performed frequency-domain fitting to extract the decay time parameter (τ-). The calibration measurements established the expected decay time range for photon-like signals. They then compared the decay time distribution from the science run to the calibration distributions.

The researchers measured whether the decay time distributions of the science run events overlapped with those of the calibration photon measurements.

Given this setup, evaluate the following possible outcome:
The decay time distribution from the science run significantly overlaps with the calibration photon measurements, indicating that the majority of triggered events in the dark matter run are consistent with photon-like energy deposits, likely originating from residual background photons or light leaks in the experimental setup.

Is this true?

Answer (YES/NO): NO